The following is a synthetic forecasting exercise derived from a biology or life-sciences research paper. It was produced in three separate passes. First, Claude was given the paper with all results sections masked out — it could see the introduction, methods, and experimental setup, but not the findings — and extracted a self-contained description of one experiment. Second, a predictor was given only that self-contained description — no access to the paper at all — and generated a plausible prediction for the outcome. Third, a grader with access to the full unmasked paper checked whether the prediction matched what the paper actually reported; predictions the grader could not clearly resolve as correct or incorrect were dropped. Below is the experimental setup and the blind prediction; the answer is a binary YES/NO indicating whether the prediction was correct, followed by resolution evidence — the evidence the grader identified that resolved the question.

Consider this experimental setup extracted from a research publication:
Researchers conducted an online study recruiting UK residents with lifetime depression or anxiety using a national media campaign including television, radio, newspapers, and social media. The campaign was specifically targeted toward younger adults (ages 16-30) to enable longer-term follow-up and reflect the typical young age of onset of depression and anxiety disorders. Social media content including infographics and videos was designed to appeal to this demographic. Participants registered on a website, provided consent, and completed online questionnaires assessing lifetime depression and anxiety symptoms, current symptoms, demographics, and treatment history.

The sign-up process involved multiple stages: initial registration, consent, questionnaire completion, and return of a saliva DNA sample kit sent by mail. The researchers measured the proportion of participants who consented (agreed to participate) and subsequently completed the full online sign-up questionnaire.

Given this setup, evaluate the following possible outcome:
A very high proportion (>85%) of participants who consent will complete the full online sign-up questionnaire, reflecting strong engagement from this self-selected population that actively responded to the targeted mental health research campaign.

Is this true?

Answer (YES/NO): NO